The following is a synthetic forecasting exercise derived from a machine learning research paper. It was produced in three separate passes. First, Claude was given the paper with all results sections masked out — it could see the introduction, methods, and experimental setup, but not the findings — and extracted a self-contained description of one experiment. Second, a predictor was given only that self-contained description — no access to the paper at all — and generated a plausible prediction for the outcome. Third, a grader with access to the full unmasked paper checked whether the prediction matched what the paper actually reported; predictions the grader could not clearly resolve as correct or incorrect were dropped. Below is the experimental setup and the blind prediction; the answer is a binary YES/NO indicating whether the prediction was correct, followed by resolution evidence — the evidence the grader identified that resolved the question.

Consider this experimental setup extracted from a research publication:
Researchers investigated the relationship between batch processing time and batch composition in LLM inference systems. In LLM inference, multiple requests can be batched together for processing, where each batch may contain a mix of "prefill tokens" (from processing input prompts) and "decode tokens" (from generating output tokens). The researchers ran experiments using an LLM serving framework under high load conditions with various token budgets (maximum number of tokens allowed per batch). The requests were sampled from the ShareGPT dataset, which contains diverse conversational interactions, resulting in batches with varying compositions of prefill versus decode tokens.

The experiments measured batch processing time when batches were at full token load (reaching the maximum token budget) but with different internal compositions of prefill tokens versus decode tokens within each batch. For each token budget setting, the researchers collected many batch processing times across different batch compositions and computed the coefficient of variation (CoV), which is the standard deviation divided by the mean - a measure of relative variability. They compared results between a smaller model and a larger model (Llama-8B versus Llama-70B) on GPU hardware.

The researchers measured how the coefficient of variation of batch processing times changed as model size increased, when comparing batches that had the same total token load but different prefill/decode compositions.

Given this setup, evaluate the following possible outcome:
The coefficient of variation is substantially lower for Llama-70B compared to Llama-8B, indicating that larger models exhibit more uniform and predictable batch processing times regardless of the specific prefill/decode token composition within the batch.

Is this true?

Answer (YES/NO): YES